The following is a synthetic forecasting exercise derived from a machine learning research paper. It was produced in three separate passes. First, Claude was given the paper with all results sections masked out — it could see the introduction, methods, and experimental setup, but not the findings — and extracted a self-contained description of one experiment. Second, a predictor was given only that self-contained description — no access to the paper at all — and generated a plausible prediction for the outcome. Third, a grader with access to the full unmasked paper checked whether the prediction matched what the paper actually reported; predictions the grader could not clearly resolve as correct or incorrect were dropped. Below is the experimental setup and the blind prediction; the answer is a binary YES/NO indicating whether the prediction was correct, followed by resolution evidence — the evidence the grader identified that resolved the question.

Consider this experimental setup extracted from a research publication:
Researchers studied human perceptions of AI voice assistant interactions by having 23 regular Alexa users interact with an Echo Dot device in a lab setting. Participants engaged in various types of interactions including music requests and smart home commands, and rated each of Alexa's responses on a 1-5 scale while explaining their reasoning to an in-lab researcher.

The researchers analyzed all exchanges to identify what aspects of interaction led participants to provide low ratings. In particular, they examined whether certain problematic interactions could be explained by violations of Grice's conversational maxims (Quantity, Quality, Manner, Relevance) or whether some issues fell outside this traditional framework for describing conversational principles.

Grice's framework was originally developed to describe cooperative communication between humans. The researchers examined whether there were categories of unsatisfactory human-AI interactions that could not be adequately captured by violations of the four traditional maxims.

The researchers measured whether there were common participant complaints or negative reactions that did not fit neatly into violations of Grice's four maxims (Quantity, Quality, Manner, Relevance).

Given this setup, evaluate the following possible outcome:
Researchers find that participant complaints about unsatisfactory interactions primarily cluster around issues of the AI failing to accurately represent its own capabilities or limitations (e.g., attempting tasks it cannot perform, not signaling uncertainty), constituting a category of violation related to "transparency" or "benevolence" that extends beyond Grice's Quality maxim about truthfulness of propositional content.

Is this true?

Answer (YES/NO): NO